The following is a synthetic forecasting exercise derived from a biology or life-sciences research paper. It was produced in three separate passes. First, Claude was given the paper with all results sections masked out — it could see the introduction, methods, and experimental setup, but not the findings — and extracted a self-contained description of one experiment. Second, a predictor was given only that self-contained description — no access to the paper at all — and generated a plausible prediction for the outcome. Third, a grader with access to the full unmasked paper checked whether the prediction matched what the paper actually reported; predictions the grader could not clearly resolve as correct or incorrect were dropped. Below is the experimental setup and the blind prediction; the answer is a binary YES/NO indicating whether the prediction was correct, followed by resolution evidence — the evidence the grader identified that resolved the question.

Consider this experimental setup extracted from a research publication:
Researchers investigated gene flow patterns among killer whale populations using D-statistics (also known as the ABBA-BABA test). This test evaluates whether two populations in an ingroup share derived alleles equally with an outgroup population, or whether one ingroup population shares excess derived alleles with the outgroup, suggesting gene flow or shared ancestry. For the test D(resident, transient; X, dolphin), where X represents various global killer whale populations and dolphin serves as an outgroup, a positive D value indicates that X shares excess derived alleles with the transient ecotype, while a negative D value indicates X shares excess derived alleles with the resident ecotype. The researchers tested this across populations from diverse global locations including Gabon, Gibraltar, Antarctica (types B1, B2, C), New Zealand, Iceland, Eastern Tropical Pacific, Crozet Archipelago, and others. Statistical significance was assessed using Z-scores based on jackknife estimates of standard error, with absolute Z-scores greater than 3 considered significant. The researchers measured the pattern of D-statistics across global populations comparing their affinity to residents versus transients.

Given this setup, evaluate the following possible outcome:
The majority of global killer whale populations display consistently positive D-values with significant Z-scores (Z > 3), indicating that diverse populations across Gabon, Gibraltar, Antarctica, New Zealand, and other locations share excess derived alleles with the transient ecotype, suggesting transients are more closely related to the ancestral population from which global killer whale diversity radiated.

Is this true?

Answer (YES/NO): NO